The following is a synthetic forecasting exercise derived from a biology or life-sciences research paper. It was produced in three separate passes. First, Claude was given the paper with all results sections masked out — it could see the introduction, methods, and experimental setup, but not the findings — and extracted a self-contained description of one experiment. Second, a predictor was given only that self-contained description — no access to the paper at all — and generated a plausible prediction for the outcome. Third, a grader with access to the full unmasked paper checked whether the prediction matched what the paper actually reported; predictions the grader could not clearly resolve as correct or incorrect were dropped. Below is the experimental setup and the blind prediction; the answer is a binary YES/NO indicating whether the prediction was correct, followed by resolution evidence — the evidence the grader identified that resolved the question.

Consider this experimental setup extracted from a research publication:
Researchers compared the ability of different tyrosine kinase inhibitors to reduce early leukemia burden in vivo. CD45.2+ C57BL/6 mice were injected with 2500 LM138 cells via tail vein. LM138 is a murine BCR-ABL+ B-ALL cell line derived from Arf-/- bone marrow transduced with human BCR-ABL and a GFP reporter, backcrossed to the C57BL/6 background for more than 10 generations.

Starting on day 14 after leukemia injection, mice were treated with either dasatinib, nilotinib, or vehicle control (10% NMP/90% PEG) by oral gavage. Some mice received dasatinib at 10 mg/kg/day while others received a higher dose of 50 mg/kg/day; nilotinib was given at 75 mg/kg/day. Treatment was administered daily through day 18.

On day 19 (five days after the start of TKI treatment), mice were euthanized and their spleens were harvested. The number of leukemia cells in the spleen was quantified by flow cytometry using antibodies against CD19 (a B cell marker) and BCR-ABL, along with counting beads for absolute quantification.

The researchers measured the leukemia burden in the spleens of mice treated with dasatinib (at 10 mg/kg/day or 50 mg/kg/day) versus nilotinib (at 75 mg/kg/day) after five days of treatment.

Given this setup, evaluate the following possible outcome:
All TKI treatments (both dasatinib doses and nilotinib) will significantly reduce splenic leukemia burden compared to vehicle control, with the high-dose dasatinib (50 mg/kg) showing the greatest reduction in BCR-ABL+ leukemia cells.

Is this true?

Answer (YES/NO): NO